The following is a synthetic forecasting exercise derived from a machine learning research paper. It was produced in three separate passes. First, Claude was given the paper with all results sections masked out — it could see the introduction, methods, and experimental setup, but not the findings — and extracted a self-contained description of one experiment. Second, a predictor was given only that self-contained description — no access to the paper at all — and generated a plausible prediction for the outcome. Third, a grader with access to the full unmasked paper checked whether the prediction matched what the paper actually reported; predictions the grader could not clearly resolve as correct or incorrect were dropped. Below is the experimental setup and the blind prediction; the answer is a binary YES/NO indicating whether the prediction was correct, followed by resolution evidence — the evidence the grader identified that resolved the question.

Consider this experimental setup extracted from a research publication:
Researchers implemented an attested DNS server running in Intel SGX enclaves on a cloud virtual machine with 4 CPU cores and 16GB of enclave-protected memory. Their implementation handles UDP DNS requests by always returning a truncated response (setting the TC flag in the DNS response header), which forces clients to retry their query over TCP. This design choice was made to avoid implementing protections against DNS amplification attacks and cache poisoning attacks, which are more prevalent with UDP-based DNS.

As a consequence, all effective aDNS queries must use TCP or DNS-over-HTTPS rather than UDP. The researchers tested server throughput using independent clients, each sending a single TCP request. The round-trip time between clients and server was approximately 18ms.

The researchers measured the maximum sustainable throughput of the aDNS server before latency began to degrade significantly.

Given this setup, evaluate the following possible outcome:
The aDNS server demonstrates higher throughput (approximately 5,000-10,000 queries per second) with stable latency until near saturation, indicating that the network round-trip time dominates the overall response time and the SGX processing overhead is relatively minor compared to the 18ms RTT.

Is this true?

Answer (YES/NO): NO